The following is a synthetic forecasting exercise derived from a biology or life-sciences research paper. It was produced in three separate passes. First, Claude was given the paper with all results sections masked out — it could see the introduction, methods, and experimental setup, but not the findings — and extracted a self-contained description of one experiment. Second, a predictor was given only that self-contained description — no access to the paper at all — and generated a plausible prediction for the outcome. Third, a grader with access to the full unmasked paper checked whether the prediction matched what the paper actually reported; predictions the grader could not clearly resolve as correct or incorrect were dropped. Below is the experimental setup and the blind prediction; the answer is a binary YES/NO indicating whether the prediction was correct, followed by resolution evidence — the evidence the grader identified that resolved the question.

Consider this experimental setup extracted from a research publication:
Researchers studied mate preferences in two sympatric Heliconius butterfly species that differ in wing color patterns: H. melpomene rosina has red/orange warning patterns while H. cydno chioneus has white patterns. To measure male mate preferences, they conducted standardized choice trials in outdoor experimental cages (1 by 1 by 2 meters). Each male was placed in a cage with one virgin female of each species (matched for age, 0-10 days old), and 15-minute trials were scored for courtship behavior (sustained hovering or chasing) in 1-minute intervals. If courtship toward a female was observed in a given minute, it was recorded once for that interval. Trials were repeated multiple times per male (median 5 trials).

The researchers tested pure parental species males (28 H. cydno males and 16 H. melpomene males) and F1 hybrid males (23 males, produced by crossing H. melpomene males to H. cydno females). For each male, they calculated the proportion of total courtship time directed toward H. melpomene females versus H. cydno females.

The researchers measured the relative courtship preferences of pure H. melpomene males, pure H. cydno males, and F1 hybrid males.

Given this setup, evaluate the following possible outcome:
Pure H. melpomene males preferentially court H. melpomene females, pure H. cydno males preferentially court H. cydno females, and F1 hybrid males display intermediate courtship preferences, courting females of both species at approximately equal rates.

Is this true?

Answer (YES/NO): NO